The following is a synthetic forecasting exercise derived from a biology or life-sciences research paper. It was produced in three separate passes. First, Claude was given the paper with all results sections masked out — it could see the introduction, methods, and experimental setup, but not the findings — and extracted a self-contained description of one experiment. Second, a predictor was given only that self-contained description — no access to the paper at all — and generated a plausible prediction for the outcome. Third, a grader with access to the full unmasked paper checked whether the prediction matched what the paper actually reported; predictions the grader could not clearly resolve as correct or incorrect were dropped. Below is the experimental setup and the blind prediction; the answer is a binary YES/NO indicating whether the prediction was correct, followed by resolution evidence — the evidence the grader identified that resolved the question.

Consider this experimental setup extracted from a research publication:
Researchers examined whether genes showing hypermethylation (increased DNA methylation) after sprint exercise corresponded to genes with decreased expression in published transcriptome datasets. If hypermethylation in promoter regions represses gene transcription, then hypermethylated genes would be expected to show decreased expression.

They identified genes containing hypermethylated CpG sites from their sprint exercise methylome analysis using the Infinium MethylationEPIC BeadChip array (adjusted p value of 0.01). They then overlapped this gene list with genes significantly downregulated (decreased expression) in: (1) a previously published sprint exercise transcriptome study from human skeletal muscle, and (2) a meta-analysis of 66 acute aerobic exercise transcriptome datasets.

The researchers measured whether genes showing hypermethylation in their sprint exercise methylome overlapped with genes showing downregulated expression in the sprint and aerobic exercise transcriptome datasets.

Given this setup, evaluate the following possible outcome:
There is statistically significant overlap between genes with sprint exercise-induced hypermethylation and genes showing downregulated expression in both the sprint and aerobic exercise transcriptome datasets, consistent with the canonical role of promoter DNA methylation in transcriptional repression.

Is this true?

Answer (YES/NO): NO